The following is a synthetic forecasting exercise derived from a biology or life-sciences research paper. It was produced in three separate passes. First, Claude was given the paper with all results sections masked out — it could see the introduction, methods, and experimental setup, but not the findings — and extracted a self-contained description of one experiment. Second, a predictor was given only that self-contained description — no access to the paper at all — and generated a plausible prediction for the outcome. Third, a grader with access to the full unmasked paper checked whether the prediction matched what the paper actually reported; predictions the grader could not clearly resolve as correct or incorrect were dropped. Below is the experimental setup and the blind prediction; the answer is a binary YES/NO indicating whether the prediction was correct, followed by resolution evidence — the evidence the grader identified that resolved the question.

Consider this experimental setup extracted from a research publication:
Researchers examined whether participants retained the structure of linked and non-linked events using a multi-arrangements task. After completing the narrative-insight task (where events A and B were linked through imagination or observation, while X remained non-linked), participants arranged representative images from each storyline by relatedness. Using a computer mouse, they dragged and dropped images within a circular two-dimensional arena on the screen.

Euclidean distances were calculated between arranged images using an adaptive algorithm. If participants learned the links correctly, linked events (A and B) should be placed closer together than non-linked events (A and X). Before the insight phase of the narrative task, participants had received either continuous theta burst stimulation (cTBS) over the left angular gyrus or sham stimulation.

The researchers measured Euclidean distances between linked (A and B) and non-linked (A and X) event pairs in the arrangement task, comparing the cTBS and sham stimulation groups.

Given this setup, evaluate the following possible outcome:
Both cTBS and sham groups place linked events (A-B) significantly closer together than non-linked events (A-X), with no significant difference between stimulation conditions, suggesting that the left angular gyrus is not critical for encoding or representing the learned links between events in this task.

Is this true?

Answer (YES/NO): YES